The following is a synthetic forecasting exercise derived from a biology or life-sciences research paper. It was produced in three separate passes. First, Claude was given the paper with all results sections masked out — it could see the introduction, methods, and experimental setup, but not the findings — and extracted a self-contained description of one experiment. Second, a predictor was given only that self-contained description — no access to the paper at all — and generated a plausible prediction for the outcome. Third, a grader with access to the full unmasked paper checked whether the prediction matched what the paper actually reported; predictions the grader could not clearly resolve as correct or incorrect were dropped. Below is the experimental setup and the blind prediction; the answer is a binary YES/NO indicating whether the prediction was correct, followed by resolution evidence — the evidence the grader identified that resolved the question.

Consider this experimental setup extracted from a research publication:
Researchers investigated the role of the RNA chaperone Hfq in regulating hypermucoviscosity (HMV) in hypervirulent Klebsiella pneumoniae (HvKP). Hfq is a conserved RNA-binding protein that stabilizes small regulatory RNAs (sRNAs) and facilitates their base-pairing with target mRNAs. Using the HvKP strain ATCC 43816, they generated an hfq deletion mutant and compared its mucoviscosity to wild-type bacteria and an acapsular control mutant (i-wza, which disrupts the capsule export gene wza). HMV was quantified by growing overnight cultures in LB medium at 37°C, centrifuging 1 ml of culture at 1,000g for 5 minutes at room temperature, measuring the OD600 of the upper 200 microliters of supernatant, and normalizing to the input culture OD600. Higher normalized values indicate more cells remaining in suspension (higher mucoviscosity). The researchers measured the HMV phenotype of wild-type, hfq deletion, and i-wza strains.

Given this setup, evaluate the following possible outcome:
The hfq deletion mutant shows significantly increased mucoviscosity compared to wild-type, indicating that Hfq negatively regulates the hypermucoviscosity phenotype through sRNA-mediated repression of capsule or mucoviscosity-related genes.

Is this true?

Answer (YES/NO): YES